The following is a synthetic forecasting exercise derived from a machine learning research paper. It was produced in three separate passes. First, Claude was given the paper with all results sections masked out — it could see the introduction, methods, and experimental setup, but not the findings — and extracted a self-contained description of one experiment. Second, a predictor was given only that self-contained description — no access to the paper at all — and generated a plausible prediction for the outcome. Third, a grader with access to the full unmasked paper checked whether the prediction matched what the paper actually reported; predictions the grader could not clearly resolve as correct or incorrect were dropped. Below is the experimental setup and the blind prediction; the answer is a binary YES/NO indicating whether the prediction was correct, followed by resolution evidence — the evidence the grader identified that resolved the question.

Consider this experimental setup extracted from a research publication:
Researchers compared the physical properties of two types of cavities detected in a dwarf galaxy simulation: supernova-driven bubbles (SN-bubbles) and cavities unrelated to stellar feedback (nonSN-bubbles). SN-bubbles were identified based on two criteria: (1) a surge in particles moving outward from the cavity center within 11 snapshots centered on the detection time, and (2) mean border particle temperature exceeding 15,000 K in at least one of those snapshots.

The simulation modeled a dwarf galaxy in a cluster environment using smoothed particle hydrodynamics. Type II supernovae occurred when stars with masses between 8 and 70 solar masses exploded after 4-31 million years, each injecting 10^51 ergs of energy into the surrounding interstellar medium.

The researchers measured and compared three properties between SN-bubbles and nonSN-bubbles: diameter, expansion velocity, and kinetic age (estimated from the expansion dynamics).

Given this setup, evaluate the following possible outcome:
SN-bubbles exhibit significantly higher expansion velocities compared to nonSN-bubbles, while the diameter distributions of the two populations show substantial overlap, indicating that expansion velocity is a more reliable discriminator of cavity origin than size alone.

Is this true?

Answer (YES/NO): NO